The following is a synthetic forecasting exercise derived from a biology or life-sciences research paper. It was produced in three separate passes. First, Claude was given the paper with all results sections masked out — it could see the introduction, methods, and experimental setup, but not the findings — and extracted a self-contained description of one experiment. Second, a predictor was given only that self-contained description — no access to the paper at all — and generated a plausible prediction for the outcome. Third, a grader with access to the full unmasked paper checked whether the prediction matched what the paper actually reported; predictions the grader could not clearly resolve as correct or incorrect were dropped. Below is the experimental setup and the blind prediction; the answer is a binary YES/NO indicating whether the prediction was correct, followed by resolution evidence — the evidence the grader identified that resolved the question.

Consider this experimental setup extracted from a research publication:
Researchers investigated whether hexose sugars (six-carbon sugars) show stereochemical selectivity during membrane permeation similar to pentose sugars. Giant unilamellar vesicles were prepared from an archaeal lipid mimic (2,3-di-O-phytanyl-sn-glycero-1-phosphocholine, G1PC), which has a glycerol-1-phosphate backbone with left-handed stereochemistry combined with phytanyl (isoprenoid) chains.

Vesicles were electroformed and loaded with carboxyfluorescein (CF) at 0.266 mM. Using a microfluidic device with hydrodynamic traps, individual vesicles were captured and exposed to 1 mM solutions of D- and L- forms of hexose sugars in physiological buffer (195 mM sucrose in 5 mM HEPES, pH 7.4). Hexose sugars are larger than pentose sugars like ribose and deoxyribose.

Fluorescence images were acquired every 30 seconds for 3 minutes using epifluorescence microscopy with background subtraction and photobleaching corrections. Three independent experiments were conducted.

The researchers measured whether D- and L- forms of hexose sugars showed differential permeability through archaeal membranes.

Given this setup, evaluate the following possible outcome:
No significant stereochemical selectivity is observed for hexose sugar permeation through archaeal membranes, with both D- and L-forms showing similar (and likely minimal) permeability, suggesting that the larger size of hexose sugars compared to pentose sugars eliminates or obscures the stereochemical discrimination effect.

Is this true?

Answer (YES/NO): NO